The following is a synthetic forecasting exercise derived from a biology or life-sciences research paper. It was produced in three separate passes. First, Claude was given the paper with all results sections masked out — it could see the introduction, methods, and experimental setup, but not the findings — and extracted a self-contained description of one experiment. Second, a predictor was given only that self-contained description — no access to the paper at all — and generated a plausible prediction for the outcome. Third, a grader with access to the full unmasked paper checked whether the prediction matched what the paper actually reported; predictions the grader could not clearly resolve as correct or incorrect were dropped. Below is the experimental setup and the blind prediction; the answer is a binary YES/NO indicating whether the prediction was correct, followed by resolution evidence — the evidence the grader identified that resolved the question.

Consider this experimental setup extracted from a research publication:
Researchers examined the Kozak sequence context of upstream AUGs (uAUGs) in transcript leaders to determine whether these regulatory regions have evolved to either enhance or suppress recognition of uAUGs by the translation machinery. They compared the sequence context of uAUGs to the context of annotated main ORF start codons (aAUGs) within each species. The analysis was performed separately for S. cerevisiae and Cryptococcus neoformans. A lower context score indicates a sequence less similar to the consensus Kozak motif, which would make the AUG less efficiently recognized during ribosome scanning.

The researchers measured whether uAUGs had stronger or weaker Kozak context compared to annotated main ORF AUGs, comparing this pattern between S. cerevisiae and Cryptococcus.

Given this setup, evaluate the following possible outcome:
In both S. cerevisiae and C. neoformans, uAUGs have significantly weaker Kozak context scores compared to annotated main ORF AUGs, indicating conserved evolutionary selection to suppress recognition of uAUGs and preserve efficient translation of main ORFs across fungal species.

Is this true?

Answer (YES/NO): YES